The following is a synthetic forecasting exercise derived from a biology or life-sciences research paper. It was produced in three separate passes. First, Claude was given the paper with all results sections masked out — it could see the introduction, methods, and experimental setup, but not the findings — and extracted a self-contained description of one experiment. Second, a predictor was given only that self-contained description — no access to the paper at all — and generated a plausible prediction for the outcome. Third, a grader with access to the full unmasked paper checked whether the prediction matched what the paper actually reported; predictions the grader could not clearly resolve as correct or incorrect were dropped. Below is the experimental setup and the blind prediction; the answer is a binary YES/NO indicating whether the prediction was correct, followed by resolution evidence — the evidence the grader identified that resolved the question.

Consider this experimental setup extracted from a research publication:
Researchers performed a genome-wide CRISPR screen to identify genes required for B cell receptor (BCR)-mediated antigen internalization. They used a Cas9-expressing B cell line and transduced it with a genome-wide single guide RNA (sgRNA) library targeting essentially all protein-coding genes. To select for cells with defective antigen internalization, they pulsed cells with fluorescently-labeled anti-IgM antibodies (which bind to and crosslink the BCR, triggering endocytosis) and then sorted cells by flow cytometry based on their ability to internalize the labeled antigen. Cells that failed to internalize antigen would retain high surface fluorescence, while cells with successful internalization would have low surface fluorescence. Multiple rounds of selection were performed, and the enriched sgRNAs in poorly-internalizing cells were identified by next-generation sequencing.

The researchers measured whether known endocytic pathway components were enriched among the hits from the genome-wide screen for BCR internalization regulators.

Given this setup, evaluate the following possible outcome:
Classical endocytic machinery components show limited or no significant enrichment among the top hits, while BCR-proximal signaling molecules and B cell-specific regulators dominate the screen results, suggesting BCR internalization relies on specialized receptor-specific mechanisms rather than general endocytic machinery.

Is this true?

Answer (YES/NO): NO